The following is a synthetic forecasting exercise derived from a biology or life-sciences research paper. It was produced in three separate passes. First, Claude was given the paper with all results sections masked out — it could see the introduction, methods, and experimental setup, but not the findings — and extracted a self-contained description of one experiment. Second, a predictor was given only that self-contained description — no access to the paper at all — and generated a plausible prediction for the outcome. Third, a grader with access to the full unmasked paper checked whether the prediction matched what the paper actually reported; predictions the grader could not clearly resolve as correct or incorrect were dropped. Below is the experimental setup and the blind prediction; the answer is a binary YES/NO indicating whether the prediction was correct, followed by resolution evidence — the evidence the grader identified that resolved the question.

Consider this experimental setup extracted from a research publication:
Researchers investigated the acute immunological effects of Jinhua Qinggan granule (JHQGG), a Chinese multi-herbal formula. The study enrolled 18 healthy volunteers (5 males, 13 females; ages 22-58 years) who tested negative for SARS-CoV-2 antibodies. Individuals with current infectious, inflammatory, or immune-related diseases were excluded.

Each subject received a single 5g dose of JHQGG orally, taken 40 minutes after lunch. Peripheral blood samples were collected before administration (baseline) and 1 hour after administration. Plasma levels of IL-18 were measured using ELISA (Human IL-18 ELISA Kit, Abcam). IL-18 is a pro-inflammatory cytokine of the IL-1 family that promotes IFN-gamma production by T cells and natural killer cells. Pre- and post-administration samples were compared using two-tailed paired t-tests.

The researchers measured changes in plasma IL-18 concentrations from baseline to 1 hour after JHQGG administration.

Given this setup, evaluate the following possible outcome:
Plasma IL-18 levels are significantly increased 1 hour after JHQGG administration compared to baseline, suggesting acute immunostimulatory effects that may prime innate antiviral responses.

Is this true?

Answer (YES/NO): NO